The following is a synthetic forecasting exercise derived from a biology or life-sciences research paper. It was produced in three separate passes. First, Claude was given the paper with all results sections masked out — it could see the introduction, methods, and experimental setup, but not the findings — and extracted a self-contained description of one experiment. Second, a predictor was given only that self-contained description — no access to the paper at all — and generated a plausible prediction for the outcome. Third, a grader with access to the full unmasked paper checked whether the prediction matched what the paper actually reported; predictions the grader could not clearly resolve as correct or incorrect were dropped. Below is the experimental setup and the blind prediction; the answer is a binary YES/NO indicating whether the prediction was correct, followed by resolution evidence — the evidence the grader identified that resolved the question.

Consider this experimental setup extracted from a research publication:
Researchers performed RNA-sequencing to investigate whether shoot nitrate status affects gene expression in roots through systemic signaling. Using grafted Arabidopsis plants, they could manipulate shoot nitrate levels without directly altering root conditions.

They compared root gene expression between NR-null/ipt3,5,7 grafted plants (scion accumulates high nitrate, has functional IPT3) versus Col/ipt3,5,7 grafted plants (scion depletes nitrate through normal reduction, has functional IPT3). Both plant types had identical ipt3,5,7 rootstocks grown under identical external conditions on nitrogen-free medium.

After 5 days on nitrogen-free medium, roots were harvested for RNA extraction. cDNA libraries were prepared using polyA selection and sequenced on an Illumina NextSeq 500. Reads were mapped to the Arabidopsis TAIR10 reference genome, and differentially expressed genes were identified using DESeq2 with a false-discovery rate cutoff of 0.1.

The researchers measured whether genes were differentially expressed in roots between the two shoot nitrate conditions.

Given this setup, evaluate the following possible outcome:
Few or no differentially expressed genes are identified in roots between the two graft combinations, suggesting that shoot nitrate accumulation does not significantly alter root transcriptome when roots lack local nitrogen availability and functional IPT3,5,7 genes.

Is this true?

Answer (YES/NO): NO